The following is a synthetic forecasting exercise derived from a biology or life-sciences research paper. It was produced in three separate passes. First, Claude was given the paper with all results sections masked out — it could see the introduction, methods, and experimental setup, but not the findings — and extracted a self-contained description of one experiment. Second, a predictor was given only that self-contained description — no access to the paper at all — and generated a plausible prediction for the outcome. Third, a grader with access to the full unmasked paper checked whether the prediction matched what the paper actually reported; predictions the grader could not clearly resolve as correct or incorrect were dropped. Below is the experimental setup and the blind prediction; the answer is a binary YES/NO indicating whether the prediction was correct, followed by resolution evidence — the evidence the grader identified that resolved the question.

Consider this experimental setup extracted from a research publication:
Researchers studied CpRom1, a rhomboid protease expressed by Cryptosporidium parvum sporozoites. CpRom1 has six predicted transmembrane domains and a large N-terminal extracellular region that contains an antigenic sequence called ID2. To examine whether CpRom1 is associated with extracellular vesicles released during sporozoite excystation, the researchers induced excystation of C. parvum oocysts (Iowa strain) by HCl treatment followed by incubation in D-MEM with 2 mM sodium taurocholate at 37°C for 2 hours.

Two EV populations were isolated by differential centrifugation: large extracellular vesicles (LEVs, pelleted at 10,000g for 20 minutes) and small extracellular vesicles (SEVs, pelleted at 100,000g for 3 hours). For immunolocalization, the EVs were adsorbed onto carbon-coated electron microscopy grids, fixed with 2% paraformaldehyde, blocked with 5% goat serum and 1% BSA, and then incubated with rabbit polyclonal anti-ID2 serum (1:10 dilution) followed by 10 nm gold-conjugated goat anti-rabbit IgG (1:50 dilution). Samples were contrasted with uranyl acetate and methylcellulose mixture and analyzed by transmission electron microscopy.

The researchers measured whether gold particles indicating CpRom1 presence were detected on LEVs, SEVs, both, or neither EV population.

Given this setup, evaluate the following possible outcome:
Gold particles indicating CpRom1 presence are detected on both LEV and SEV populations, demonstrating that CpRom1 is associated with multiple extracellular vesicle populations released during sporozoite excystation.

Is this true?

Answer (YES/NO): NO